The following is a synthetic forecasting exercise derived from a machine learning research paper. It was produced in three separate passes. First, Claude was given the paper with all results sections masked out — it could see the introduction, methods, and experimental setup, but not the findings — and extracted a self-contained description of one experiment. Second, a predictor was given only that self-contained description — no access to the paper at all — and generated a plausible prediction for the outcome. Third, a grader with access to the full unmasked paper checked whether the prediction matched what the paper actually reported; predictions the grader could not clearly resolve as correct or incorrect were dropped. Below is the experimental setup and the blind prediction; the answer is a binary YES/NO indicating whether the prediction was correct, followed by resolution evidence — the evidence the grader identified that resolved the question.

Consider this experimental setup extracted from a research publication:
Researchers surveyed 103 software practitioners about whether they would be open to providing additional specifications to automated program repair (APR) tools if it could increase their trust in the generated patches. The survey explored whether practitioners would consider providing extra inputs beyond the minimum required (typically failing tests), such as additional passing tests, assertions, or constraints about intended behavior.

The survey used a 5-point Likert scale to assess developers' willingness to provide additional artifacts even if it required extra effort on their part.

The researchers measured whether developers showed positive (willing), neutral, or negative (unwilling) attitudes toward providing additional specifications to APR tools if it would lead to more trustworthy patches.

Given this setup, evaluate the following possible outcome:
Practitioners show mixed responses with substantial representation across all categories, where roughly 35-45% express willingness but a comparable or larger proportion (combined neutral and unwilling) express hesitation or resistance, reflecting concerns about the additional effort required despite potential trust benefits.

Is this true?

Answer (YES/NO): NO